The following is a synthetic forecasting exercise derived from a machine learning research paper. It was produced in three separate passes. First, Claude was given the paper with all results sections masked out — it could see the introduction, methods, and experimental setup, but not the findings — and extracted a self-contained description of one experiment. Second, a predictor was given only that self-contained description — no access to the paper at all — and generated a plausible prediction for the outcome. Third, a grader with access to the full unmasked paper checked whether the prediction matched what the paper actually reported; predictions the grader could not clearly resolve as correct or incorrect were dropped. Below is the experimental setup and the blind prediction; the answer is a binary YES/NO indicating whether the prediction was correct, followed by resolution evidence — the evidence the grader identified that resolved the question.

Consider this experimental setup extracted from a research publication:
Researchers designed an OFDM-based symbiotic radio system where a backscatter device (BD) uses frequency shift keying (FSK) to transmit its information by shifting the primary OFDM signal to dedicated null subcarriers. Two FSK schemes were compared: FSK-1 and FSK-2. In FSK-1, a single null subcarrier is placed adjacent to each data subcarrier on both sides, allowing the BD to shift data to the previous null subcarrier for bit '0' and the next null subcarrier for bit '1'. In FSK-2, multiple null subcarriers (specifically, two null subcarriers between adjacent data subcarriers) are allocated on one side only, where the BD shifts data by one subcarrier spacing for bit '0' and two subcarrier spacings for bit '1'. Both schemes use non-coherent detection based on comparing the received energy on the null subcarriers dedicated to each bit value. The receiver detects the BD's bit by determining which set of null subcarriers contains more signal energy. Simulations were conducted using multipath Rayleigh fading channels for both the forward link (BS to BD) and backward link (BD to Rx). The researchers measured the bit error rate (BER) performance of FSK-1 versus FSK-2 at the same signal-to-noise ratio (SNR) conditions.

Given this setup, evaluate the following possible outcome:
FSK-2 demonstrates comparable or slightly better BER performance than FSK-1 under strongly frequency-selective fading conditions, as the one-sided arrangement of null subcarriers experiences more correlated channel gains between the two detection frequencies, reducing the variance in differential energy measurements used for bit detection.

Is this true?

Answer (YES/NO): NO